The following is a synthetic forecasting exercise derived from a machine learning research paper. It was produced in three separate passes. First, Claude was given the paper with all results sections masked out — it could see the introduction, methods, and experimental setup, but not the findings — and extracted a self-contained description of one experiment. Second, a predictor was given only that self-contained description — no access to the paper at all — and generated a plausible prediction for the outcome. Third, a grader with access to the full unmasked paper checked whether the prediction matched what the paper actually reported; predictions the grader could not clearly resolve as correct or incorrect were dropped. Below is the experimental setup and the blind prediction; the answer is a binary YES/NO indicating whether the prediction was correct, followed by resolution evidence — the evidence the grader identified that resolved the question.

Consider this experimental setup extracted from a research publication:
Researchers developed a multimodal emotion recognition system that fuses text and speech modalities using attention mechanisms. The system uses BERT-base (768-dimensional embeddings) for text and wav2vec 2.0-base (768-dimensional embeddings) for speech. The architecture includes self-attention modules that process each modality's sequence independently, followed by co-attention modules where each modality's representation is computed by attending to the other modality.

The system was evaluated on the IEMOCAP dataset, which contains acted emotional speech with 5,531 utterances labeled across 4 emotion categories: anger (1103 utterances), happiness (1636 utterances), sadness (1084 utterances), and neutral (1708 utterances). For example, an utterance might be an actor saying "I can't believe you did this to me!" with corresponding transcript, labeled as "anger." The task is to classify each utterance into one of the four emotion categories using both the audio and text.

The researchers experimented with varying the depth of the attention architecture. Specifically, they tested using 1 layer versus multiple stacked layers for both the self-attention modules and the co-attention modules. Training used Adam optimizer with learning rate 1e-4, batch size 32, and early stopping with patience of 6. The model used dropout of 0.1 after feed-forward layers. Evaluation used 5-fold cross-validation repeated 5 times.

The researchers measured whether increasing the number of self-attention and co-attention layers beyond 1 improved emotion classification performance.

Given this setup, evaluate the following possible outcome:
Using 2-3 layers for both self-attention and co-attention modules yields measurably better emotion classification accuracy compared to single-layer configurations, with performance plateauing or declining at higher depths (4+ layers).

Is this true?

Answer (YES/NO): NO